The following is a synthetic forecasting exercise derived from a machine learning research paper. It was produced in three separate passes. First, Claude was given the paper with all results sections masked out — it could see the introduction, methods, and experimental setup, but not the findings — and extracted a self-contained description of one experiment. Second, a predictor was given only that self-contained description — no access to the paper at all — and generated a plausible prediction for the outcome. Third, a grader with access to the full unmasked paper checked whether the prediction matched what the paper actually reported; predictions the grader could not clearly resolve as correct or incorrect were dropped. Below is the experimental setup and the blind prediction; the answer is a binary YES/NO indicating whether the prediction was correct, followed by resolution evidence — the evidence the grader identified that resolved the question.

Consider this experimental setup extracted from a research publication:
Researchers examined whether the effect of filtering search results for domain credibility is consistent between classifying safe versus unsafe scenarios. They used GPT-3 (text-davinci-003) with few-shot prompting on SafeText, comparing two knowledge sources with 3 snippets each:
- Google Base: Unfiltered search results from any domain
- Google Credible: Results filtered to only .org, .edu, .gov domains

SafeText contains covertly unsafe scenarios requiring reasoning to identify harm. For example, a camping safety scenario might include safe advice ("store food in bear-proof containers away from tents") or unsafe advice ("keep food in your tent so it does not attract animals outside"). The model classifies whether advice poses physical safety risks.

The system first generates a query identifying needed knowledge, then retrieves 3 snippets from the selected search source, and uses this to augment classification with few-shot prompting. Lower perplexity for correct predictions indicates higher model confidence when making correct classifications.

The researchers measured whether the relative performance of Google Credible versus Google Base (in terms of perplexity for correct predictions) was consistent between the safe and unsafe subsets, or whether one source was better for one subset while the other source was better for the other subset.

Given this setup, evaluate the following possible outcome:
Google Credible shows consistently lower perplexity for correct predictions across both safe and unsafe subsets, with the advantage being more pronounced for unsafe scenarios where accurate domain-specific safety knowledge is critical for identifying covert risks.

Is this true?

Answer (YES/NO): NO